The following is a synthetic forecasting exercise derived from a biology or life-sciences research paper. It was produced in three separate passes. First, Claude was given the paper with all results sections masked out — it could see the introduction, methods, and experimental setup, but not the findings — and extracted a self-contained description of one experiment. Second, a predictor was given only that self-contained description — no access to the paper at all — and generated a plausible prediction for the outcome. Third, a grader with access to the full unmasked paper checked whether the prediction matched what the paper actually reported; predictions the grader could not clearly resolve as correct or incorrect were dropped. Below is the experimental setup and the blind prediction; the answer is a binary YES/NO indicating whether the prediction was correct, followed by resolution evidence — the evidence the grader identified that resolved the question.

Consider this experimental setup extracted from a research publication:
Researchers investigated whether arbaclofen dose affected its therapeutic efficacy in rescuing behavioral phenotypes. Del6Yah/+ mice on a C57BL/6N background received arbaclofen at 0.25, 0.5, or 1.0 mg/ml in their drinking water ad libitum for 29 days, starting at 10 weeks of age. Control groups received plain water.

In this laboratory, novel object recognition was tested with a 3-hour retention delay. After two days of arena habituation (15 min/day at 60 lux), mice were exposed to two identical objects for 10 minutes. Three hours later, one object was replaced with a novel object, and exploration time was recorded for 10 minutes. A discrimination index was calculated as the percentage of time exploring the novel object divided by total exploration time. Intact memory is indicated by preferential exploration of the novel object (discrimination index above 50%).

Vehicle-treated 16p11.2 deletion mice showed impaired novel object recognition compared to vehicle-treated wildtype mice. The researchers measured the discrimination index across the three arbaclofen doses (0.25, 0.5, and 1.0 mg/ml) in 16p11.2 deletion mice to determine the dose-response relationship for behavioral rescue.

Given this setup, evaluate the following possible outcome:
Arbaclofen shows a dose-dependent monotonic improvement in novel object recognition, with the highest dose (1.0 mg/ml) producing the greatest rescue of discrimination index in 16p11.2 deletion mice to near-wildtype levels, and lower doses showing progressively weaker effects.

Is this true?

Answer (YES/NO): NO